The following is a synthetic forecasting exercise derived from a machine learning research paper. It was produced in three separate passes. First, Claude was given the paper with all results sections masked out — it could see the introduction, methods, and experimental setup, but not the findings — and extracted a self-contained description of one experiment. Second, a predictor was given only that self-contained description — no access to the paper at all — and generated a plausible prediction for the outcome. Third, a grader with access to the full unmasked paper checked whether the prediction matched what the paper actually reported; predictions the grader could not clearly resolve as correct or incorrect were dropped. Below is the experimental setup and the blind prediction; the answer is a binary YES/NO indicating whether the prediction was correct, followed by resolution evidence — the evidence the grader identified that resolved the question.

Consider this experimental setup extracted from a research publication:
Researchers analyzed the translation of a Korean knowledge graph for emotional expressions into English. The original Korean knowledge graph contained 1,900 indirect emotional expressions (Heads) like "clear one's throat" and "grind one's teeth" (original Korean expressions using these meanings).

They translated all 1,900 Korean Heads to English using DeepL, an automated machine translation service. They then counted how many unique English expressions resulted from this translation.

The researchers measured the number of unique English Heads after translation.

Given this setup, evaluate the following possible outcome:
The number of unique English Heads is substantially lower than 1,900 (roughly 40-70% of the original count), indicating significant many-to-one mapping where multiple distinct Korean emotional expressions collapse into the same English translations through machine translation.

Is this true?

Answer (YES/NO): NO